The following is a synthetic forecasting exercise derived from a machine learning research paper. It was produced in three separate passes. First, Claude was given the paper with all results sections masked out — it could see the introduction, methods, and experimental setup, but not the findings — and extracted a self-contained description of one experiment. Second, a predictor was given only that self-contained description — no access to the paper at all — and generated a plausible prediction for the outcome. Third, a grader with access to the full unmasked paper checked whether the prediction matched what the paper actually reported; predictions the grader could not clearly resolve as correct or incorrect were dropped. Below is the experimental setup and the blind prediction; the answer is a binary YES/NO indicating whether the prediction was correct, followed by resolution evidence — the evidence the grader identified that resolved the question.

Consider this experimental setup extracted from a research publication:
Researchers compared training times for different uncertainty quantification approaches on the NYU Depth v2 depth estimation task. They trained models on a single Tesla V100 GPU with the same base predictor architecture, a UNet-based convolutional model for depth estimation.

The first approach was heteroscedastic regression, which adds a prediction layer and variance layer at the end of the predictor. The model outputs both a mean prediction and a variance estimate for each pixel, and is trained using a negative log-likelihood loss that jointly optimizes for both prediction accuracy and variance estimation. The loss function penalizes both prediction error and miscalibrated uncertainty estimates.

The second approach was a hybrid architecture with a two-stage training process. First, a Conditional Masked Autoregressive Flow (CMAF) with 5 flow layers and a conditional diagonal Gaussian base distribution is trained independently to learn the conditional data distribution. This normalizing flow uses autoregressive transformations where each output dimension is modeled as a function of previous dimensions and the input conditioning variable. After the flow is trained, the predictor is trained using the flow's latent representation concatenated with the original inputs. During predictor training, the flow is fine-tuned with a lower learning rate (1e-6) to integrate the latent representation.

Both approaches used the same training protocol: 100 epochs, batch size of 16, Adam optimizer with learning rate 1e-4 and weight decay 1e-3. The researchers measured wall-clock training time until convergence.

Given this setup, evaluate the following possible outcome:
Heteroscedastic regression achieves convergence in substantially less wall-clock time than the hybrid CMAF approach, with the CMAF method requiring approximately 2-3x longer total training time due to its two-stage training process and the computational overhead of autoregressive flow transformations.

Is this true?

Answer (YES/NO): NO